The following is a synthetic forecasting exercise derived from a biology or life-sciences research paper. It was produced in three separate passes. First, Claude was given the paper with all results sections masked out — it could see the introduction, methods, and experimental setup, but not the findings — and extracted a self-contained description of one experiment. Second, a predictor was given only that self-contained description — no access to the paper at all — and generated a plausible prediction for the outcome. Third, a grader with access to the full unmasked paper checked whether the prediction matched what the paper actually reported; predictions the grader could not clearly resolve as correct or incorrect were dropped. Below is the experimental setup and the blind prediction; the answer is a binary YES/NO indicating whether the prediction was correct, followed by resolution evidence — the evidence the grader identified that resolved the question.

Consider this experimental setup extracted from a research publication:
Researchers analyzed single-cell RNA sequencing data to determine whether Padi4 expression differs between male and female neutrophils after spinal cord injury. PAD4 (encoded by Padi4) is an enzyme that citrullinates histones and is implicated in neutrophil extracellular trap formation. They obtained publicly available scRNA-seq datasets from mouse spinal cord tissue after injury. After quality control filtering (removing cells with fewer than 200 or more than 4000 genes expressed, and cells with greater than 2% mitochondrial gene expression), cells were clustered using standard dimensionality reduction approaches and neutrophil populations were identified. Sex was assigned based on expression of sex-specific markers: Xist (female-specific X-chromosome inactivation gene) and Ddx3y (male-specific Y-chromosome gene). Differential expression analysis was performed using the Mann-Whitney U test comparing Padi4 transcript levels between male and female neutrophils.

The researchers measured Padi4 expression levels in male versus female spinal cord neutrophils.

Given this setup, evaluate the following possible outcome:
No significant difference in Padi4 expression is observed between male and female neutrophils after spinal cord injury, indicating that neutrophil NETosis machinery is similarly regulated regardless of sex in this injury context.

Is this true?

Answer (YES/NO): NO